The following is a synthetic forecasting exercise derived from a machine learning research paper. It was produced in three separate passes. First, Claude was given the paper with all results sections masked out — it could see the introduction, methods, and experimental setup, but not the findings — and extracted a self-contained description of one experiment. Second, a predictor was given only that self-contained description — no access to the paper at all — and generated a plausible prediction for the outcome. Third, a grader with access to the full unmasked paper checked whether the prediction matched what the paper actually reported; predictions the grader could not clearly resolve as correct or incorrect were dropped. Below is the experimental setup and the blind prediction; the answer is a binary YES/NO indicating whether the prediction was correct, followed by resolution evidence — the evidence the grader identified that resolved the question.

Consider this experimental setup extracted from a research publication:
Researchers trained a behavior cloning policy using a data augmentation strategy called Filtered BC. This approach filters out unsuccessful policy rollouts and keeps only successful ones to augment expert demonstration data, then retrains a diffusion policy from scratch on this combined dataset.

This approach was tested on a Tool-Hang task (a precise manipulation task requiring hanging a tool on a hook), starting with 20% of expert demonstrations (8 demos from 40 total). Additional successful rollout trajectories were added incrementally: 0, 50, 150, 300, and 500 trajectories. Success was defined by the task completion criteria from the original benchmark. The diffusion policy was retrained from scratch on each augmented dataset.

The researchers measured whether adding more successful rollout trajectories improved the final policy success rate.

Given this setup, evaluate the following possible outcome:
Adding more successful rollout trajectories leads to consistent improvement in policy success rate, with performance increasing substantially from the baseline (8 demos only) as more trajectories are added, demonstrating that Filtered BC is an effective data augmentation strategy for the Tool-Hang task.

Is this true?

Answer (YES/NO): NO